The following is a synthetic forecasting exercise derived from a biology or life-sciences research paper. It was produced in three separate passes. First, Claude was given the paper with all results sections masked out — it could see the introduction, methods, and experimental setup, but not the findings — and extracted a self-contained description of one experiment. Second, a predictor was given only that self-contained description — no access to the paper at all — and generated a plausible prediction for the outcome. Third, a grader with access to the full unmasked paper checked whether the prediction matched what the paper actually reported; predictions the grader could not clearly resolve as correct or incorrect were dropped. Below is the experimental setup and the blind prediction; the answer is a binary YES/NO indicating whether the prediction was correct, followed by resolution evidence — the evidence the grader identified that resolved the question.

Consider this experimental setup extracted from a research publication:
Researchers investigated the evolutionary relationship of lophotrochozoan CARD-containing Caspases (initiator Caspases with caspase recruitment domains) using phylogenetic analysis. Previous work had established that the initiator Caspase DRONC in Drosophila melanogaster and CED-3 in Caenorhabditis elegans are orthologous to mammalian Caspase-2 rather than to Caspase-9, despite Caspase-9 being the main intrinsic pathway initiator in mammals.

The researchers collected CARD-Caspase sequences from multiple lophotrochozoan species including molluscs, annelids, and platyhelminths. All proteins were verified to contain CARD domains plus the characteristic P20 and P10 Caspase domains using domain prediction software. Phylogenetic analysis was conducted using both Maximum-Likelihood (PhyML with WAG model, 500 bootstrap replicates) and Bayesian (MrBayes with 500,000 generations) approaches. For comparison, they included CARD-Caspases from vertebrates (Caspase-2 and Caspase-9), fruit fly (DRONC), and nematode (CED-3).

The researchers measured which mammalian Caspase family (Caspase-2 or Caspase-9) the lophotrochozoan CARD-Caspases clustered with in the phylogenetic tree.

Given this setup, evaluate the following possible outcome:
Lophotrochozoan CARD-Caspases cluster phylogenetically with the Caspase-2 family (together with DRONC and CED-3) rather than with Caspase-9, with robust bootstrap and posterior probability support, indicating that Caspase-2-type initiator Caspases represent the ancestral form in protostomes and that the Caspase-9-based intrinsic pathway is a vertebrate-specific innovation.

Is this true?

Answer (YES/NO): NO